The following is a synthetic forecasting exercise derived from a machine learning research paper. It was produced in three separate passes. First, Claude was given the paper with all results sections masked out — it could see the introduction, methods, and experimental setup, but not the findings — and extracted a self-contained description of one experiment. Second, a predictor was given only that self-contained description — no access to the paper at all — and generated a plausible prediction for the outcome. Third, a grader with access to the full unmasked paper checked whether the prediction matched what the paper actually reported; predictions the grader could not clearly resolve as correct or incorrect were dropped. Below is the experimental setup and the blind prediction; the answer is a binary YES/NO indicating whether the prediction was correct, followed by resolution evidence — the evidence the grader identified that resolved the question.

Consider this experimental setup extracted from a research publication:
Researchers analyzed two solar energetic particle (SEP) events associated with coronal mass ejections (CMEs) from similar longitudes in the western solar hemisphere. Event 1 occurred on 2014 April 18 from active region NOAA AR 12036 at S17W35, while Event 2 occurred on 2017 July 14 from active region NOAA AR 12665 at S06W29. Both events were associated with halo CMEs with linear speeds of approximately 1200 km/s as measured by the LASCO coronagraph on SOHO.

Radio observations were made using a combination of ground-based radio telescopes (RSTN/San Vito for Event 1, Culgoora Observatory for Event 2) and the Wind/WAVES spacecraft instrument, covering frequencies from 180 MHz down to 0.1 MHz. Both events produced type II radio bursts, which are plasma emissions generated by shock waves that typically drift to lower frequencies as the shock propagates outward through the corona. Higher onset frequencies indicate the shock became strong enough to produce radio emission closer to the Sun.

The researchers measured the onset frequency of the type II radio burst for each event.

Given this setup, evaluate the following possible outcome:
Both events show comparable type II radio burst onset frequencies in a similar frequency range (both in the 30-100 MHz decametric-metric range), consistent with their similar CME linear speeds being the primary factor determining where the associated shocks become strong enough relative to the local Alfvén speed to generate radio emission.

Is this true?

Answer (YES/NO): NO